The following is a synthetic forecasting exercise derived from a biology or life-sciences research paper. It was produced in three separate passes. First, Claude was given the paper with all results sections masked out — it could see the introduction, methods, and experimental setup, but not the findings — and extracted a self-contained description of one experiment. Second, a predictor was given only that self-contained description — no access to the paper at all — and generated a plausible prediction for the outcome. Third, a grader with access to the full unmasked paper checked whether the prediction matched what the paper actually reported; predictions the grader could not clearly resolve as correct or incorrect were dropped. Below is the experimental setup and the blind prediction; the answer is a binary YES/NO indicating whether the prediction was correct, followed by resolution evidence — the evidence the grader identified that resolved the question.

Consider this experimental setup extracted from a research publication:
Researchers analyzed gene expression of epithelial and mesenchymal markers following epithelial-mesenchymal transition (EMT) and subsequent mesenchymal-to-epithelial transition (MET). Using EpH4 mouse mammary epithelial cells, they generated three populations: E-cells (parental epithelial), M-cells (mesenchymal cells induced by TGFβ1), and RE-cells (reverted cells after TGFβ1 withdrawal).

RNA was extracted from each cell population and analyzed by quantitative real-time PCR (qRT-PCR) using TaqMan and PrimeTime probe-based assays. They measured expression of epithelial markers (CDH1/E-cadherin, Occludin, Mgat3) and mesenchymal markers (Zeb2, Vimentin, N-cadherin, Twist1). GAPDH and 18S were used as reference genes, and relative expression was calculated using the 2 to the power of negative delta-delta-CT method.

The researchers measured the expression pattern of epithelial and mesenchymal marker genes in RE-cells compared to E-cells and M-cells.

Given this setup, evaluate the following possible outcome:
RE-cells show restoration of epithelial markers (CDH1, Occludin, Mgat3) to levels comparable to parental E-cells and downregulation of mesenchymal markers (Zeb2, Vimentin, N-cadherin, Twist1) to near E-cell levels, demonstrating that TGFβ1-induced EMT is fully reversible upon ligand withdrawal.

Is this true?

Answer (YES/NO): NO